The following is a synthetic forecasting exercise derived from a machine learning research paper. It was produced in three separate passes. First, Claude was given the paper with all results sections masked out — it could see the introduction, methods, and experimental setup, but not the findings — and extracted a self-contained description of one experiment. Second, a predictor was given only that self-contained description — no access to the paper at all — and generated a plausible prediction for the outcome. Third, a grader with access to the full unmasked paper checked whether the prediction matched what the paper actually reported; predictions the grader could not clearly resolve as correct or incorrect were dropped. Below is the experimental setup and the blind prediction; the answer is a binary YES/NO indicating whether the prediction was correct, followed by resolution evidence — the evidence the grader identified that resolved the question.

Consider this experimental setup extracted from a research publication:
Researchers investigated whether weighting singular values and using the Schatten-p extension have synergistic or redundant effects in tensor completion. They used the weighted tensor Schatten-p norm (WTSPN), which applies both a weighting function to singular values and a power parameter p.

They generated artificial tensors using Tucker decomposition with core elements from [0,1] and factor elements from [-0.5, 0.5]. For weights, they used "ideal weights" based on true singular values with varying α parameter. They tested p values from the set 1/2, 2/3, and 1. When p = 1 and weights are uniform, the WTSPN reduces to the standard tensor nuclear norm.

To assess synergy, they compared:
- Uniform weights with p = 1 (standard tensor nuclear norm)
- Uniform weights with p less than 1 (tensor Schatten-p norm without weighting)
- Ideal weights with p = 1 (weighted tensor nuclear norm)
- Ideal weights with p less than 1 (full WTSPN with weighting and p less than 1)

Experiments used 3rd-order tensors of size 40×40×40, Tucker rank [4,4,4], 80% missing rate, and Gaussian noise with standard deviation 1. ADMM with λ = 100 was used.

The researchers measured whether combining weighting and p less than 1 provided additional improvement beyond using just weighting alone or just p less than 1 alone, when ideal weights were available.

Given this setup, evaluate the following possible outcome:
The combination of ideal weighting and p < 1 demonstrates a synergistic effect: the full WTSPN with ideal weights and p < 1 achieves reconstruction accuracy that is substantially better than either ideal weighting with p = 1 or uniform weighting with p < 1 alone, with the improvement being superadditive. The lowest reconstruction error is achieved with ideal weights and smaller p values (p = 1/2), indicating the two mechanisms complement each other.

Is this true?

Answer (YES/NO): NO